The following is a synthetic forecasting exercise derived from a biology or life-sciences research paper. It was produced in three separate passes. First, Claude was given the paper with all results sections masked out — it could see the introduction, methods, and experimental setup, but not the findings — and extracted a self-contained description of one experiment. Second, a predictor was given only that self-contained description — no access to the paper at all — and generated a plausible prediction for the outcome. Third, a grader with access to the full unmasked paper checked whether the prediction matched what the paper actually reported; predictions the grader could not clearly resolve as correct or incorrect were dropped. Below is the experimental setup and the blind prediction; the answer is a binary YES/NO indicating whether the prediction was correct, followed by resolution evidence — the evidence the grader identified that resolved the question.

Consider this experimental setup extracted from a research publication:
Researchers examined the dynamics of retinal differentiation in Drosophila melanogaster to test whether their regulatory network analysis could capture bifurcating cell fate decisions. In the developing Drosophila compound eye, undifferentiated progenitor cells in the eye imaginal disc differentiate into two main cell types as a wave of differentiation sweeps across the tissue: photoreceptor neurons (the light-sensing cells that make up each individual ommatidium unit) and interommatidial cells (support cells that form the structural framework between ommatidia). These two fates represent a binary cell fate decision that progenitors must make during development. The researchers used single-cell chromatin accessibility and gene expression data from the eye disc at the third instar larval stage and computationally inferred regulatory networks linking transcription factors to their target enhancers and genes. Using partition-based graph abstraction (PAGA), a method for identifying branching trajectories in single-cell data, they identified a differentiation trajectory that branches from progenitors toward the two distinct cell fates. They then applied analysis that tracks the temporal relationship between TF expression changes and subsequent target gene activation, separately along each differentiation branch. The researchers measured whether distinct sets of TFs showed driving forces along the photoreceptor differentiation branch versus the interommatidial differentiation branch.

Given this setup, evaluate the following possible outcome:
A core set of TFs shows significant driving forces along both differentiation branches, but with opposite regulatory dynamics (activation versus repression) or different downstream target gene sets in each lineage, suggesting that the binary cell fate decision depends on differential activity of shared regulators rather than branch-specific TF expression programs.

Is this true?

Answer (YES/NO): NO